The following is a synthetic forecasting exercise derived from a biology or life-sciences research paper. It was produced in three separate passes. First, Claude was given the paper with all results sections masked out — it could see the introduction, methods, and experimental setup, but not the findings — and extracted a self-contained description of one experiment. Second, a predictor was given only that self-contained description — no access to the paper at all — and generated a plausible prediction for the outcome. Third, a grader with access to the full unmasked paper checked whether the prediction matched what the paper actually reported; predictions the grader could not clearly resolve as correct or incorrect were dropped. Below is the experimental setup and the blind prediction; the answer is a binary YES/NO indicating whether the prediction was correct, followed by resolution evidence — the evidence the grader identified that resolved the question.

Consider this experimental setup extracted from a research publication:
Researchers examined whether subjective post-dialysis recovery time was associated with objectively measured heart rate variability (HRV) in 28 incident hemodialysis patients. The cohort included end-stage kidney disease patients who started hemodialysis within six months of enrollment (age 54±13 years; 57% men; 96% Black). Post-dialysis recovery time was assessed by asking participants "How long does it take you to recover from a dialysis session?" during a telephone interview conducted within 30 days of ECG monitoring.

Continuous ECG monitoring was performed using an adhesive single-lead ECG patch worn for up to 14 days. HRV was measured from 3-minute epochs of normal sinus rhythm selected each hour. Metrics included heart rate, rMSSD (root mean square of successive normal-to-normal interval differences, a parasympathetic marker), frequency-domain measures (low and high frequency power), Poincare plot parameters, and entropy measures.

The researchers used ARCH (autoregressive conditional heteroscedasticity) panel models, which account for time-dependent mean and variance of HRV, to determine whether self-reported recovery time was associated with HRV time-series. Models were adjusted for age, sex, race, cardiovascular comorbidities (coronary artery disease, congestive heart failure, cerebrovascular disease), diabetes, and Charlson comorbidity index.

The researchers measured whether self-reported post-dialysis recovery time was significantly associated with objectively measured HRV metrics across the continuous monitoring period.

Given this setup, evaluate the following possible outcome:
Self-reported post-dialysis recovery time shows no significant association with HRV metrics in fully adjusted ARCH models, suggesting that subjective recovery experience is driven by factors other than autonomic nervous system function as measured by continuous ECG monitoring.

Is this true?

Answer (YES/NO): NO